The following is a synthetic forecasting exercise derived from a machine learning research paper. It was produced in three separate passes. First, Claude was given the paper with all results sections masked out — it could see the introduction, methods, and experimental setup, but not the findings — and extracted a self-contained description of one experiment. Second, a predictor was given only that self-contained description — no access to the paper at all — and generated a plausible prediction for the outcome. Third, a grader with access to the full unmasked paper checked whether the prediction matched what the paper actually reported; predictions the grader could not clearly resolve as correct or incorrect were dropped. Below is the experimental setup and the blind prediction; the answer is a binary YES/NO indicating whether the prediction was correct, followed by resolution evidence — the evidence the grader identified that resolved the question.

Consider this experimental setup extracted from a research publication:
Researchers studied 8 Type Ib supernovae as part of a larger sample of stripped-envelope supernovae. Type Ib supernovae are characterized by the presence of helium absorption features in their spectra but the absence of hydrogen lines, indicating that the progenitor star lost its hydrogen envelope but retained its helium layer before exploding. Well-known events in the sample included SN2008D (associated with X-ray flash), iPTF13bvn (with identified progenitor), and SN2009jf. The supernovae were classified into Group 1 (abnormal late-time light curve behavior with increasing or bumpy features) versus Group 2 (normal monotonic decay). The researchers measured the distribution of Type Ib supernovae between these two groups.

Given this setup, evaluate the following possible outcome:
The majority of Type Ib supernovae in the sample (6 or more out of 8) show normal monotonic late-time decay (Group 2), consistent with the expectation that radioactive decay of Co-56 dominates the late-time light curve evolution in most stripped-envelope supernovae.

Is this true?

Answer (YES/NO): YES